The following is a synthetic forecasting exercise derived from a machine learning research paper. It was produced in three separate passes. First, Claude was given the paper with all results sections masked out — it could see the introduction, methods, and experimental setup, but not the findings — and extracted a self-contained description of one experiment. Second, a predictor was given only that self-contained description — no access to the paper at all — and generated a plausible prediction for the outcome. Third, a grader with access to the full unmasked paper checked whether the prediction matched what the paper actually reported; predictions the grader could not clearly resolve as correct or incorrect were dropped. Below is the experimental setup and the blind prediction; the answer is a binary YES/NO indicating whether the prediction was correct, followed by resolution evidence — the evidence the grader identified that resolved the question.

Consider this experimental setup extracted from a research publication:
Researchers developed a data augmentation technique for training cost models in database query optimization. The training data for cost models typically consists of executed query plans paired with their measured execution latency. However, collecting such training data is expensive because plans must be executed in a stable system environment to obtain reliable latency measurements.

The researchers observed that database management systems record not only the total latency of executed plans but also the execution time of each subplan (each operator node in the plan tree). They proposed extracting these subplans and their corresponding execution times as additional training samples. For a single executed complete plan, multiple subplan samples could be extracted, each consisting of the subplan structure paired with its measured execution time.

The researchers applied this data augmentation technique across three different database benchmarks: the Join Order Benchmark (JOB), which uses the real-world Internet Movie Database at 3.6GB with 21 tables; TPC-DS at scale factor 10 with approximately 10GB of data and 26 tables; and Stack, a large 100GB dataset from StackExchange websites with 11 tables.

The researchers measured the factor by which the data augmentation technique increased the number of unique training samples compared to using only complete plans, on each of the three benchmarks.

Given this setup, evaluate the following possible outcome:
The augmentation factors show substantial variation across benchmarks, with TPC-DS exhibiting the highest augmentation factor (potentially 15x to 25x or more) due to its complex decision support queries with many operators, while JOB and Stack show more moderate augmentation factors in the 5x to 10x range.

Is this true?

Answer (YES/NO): NO